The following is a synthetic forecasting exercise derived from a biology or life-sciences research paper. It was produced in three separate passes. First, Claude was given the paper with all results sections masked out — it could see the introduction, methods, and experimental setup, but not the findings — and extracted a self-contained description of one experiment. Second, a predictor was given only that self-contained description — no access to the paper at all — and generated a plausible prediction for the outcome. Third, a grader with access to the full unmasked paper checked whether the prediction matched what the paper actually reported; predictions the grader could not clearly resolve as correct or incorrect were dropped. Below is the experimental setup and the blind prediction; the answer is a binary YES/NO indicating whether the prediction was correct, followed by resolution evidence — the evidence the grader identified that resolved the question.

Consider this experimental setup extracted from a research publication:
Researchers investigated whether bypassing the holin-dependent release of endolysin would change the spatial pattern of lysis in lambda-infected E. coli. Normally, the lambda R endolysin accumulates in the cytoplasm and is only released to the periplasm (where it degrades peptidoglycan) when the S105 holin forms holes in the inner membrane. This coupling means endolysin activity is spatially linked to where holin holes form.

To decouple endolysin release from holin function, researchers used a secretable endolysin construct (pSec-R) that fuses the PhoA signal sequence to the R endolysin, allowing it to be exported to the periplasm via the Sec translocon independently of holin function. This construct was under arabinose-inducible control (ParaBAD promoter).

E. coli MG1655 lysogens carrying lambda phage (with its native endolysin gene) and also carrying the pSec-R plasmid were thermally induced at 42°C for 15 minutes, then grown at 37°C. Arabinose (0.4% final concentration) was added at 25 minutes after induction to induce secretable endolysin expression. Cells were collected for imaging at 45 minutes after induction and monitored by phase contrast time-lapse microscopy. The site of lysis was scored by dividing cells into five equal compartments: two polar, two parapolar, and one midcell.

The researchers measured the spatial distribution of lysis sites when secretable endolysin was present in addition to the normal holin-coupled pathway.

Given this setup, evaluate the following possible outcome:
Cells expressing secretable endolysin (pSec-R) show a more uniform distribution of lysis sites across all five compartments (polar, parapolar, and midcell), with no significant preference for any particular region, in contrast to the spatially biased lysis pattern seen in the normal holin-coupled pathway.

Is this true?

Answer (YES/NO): YES